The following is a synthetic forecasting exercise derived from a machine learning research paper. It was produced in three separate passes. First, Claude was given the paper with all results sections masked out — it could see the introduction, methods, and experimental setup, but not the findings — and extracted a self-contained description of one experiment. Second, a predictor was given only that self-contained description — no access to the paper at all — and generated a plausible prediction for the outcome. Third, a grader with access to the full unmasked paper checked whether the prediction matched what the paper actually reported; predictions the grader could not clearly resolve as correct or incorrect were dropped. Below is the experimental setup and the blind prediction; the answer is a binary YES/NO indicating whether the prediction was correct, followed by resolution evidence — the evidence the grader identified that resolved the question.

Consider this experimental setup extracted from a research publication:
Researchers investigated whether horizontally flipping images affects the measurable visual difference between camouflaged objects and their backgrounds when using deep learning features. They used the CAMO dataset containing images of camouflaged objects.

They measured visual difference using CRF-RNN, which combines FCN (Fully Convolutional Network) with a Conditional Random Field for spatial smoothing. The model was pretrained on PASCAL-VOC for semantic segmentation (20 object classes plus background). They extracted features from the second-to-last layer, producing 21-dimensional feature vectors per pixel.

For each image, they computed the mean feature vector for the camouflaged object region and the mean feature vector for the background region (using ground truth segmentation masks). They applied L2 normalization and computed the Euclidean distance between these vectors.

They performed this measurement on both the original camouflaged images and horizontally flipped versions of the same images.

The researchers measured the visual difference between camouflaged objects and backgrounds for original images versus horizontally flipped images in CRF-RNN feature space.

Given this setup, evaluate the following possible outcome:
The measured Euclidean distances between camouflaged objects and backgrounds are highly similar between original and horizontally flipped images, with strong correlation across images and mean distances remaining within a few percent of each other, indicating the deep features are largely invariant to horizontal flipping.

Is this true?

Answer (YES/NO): NO